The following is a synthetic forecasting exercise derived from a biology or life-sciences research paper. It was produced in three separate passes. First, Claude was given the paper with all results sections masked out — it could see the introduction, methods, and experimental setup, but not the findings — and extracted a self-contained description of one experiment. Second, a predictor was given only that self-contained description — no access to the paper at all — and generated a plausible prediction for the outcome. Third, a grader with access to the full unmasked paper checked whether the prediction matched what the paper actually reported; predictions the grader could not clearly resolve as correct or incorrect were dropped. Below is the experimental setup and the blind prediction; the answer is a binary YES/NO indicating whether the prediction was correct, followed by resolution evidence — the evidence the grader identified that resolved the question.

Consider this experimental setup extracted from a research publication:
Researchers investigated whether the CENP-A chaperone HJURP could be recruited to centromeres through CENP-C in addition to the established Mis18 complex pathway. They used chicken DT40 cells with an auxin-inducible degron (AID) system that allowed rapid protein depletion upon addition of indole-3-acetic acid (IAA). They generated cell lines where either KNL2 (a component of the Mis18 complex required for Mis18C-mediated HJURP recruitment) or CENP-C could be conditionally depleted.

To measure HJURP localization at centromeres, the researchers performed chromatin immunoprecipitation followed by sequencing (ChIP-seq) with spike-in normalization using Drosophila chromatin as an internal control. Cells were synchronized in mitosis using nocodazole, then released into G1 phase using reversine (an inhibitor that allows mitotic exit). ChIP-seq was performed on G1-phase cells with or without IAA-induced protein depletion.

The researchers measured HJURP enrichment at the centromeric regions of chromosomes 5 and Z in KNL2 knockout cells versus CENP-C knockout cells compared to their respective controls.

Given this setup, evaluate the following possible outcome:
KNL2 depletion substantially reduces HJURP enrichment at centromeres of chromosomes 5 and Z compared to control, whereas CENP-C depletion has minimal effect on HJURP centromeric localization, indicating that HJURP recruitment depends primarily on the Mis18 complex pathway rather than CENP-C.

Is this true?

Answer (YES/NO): NO